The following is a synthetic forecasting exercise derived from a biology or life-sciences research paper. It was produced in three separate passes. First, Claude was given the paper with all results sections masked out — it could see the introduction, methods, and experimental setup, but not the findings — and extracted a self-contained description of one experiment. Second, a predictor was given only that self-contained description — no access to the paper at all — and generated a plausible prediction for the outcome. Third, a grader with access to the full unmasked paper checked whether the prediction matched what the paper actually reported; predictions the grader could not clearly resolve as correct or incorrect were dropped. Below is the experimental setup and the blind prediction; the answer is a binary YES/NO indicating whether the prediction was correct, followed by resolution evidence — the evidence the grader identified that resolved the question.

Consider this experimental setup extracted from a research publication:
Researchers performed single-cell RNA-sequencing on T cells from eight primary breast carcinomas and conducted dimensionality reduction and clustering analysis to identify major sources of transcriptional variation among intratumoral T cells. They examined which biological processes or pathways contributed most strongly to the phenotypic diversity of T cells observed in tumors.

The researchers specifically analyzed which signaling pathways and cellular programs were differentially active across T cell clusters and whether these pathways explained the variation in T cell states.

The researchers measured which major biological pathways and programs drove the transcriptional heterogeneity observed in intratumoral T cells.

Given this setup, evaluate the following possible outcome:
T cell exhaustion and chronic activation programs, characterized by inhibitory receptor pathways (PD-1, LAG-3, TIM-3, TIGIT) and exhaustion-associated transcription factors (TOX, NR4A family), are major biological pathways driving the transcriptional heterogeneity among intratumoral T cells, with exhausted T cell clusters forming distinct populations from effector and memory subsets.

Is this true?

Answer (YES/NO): NO